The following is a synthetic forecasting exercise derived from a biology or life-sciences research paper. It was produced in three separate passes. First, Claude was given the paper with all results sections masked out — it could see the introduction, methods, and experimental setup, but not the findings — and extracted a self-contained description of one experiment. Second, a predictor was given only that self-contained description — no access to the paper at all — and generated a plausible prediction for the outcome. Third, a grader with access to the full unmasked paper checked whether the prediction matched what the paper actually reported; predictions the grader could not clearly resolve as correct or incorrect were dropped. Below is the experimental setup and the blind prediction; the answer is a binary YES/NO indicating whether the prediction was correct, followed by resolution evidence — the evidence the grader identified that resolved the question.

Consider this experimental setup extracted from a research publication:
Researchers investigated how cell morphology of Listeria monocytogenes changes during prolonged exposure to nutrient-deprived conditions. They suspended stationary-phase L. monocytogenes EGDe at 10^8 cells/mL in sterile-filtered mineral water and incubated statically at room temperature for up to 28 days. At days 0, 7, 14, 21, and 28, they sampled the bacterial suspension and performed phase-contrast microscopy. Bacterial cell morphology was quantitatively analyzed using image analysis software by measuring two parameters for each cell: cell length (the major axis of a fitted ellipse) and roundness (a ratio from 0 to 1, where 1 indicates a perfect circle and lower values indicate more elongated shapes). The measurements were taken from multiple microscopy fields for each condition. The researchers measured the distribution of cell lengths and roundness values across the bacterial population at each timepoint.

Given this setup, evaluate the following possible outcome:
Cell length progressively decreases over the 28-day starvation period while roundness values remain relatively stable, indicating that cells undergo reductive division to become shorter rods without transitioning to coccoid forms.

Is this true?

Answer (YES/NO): NO